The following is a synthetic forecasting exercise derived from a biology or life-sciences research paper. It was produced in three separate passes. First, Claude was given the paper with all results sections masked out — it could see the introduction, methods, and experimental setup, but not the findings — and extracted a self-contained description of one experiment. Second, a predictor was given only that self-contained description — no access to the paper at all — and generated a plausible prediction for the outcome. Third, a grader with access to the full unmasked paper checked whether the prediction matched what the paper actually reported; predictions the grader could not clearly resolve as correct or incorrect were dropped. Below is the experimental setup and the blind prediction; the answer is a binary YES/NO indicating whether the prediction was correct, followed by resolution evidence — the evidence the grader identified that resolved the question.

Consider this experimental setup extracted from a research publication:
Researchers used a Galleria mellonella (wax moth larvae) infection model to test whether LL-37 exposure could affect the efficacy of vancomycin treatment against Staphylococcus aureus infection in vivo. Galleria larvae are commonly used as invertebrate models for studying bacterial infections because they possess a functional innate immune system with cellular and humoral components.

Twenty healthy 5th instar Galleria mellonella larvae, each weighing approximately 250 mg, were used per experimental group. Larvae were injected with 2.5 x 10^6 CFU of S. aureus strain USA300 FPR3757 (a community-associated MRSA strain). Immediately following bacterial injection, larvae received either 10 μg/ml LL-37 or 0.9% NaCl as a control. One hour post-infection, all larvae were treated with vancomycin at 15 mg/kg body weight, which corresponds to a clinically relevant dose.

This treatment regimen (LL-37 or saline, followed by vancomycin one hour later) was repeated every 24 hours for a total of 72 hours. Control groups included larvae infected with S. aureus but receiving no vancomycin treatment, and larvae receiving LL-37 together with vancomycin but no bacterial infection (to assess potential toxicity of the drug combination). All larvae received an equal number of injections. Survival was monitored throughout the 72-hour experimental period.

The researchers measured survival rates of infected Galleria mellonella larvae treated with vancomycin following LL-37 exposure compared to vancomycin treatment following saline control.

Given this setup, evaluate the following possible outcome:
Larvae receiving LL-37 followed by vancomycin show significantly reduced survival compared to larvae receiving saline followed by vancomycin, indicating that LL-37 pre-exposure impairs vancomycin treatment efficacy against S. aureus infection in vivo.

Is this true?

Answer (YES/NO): YES